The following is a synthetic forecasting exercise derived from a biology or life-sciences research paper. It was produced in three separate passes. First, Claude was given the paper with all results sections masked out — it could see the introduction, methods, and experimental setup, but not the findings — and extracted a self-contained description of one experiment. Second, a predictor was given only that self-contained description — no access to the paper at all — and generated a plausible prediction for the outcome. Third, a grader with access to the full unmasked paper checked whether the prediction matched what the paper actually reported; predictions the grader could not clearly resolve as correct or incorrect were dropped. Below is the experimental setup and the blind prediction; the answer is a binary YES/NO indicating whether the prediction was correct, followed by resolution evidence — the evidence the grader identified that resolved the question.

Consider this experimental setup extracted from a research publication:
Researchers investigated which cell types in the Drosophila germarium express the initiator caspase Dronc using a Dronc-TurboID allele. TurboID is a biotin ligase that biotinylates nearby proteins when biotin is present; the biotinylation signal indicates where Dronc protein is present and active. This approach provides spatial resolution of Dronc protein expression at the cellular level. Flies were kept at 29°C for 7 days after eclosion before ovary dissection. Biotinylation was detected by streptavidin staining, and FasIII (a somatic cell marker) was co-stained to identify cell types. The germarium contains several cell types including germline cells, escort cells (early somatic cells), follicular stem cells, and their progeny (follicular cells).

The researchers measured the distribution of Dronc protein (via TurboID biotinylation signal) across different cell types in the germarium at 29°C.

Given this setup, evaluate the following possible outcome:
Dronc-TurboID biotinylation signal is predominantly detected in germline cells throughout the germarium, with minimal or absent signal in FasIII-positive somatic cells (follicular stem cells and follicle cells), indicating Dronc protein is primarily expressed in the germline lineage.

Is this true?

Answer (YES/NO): NO